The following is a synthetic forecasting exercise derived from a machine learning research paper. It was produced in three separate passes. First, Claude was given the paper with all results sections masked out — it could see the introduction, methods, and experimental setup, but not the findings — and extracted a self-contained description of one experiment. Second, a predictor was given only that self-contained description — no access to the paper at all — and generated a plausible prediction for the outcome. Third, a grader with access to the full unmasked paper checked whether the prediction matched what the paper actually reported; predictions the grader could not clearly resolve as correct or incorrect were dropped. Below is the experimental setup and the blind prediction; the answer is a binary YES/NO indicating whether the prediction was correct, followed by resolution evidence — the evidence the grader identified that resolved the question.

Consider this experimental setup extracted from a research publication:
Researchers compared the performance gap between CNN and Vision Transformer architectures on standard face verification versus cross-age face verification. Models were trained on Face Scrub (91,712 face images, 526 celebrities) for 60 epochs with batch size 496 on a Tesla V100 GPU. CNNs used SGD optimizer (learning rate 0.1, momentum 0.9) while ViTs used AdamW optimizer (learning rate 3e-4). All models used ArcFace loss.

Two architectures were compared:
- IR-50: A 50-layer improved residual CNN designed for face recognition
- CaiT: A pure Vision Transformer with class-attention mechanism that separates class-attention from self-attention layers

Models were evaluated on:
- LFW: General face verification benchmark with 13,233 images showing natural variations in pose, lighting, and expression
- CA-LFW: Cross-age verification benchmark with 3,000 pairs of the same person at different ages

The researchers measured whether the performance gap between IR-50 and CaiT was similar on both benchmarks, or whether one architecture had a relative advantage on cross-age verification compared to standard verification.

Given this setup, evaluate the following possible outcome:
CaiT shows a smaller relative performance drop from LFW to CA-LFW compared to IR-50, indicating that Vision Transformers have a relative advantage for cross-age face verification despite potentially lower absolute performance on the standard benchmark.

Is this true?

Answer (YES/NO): YES